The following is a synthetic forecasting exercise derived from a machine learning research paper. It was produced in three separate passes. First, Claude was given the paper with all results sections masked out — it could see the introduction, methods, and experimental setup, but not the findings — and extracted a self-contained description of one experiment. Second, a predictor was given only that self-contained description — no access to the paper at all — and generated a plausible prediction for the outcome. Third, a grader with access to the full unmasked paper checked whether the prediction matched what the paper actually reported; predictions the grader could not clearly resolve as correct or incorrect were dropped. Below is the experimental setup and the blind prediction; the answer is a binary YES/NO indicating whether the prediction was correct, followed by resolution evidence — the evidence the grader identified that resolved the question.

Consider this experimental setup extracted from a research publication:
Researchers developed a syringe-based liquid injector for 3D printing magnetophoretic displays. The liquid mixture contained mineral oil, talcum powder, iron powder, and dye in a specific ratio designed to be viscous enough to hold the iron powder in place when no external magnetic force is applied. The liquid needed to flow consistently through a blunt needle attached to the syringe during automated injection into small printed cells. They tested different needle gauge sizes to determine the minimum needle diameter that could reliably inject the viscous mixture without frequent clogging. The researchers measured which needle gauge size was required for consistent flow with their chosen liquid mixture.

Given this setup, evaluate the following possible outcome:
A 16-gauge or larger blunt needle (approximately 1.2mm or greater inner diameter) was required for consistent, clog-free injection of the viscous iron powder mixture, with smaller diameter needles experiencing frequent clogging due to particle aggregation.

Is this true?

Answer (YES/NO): NO